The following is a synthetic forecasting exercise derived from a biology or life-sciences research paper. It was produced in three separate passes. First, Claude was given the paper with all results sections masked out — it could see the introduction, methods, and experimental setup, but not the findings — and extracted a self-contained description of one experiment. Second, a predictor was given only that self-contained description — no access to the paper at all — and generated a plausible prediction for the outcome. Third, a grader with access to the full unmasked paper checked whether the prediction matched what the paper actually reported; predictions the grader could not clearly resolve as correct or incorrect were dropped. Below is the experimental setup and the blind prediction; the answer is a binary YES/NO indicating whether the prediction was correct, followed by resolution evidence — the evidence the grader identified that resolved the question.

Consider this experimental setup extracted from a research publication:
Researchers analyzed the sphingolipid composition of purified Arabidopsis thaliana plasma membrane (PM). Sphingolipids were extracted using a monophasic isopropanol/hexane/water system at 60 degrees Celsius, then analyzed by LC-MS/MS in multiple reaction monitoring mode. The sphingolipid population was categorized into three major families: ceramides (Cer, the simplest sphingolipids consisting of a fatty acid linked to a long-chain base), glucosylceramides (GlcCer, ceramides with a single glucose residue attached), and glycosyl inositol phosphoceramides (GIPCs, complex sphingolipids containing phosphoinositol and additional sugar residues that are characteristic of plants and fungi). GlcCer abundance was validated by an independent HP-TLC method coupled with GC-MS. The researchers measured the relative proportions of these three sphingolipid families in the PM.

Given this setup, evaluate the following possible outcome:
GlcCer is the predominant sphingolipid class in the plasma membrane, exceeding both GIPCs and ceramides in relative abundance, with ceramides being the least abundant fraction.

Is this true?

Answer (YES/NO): NO